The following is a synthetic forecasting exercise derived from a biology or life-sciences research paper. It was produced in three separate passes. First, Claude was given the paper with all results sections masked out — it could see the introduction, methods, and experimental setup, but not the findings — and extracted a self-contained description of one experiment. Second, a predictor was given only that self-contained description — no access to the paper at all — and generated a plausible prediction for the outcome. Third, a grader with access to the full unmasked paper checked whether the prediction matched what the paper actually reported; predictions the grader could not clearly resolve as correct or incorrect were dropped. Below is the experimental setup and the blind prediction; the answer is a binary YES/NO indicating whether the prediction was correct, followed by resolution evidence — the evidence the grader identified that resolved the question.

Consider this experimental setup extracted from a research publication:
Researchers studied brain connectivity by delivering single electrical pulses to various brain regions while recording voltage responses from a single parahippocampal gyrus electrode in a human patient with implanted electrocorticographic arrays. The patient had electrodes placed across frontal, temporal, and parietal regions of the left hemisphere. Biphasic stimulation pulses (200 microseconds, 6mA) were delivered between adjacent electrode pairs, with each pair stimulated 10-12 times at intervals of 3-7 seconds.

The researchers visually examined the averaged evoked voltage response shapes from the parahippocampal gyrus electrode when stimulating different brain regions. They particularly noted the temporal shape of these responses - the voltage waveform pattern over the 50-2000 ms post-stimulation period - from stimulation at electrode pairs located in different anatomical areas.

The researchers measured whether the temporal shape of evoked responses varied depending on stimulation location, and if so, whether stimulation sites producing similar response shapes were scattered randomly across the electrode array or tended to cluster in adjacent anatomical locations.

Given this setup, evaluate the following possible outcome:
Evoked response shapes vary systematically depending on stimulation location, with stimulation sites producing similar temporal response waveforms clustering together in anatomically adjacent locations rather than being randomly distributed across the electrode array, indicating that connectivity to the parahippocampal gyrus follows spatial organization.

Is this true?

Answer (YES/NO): YES